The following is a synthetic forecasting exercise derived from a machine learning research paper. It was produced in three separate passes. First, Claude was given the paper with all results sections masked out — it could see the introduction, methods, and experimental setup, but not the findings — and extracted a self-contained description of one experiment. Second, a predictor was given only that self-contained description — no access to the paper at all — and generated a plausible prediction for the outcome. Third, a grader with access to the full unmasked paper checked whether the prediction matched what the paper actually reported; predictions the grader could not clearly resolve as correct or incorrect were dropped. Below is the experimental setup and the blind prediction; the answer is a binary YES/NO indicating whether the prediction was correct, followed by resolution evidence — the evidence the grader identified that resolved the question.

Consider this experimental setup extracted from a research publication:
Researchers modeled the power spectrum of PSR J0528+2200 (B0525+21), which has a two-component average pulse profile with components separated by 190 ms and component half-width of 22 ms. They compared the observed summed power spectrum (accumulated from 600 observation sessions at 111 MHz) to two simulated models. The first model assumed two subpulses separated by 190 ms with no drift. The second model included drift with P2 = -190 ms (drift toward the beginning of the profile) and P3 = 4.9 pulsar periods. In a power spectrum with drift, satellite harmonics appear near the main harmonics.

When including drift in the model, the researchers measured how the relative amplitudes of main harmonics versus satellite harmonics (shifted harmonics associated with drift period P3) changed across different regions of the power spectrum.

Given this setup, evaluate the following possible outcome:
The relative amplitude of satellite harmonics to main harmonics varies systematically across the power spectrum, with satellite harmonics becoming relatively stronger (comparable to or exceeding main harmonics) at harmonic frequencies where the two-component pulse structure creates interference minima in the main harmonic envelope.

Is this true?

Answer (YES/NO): NO